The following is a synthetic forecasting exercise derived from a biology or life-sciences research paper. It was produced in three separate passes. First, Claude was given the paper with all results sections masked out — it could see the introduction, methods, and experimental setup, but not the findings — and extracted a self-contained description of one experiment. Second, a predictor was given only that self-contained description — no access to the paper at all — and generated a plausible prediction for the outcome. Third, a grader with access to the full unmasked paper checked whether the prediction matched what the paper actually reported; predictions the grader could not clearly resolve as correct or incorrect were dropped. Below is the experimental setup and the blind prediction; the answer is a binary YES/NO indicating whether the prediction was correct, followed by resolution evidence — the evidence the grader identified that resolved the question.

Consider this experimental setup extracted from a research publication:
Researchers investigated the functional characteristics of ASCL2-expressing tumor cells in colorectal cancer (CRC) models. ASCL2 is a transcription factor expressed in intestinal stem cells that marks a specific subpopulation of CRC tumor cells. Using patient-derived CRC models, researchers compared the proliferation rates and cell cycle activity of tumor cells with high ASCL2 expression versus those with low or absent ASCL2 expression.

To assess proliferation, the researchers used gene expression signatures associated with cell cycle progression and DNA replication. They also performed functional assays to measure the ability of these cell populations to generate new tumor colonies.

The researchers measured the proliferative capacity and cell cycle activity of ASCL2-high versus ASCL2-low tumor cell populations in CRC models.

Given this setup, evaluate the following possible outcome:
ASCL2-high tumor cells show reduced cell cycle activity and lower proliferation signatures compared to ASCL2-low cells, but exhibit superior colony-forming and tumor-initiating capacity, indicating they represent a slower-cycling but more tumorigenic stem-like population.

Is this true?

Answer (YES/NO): NO